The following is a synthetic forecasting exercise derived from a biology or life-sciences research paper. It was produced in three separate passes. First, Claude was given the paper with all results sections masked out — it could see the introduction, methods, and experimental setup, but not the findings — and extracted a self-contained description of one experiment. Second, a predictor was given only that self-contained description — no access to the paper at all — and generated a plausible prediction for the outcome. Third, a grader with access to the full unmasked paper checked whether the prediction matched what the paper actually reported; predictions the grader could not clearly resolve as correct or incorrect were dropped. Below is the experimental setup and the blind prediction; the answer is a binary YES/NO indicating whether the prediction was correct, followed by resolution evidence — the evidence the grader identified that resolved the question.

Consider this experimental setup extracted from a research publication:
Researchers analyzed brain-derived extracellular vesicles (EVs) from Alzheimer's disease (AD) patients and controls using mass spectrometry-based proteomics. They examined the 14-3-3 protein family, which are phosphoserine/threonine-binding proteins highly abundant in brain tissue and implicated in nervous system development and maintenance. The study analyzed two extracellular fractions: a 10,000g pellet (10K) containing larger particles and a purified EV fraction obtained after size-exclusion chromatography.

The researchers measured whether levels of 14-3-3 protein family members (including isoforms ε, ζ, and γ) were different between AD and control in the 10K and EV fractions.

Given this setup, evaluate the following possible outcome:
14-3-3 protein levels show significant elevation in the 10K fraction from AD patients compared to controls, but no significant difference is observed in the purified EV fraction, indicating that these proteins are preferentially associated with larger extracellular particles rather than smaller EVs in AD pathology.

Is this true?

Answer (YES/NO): NO